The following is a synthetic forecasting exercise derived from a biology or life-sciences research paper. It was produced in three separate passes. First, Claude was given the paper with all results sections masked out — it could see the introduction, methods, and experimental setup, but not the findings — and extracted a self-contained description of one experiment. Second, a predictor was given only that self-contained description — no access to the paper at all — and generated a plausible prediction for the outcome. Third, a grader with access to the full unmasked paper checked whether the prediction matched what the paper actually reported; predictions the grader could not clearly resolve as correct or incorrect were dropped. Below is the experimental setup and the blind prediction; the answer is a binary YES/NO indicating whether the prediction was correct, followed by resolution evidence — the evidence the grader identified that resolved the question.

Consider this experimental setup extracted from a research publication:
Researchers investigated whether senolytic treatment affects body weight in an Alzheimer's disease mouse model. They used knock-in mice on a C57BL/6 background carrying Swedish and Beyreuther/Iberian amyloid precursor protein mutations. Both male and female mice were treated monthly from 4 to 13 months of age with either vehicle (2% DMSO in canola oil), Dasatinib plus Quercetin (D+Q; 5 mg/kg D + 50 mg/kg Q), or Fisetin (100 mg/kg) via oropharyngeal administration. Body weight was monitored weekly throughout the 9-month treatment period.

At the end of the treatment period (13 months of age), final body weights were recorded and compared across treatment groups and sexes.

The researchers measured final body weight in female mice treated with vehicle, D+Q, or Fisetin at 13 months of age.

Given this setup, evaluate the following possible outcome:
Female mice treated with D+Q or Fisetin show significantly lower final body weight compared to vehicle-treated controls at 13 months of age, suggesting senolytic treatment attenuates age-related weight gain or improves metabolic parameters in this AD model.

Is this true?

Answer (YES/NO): NO